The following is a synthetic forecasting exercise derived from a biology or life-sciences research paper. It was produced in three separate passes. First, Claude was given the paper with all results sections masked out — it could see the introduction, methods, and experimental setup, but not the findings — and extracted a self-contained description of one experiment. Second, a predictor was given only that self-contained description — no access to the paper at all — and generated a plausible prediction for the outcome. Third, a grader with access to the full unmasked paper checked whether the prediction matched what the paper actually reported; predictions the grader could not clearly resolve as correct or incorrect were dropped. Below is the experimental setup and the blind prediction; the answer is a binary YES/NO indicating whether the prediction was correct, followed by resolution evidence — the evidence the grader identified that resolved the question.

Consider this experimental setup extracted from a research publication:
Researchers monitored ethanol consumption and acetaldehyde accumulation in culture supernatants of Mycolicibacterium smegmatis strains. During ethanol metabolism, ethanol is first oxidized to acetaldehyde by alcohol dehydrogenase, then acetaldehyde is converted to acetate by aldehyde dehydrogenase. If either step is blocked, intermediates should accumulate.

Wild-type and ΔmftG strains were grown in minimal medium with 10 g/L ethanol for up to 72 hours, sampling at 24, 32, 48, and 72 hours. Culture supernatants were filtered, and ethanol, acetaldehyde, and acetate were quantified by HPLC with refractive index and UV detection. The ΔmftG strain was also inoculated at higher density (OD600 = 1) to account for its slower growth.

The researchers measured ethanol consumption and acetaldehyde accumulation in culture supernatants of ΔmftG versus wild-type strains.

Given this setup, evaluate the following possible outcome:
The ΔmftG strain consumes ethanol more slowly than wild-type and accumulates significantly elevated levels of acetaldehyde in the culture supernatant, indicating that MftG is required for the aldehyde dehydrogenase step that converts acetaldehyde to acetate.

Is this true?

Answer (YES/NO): NO